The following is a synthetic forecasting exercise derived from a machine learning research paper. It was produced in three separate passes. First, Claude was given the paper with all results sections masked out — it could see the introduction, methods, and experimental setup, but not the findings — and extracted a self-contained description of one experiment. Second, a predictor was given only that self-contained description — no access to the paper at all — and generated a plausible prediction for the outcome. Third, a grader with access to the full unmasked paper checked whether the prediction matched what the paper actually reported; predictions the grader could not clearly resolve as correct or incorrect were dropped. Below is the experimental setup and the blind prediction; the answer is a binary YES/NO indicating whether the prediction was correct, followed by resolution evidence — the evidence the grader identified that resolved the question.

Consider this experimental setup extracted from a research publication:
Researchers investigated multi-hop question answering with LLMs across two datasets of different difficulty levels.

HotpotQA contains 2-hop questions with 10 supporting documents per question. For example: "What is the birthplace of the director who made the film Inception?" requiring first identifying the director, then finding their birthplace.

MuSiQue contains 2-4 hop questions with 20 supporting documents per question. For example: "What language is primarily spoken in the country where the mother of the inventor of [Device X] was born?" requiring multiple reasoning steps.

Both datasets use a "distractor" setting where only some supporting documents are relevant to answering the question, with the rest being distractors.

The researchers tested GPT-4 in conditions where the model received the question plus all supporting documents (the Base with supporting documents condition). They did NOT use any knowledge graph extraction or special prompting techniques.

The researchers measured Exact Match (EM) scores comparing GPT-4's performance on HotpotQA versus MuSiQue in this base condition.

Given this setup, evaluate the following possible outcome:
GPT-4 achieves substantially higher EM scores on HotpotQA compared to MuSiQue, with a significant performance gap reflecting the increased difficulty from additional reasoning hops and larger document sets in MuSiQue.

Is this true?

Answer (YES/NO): YES